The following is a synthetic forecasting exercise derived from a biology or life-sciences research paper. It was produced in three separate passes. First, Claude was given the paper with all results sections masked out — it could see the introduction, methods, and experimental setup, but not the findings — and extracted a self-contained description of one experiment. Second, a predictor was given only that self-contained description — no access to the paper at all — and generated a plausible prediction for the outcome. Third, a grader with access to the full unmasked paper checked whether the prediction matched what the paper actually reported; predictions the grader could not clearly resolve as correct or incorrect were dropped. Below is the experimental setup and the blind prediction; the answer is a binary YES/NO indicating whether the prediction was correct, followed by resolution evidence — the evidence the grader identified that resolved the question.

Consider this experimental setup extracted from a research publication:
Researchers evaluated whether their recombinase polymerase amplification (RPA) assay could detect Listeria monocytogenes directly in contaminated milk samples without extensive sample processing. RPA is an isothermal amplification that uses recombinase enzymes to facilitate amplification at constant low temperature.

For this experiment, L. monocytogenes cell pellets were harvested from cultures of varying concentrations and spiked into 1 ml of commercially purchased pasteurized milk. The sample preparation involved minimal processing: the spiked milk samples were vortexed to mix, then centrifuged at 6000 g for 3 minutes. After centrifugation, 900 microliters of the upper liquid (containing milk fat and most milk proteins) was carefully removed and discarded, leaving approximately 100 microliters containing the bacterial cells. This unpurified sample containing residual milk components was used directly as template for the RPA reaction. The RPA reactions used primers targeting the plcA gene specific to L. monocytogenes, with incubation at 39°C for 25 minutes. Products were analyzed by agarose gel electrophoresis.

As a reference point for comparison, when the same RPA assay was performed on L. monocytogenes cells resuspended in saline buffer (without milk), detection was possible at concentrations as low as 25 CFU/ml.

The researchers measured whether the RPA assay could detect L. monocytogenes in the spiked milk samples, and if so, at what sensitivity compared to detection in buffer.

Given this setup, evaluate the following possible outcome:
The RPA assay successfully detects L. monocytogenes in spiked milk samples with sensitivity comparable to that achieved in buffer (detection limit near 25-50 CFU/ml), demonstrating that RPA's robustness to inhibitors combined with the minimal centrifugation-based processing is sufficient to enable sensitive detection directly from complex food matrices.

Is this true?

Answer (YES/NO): NO